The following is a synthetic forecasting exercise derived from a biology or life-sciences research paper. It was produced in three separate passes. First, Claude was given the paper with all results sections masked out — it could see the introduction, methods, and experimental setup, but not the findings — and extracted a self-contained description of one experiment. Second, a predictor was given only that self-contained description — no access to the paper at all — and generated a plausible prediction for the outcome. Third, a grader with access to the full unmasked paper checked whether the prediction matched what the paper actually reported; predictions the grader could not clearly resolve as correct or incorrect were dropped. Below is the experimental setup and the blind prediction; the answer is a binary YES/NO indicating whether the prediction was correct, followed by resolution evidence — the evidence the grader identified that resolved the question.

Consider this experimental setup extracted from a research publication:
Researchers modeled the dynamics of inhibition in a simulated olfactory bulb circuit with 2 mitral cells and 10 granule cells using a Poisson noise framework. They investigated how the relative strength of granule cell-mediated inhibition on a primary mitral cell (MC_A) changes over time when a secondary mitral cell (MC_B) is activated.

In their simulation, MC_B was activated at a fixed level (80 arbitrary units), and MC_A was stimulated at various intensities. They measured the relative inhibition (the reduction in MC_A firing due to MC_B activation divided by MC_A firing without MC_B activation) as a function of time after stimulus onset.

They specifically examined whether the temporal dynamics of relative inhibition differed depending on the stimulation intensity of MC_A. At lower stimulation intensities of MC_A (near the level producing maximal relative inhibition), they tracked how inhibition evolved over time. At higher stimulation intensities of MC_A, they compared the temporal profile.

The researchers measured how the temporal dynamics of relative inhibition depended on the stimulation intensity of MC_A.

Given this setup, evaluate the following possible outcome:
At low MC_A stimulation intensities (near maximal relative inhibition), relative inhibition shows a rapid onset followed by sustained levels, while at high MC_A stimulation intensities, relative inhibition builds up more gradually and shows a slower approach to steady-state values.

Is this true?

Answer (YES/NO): NO